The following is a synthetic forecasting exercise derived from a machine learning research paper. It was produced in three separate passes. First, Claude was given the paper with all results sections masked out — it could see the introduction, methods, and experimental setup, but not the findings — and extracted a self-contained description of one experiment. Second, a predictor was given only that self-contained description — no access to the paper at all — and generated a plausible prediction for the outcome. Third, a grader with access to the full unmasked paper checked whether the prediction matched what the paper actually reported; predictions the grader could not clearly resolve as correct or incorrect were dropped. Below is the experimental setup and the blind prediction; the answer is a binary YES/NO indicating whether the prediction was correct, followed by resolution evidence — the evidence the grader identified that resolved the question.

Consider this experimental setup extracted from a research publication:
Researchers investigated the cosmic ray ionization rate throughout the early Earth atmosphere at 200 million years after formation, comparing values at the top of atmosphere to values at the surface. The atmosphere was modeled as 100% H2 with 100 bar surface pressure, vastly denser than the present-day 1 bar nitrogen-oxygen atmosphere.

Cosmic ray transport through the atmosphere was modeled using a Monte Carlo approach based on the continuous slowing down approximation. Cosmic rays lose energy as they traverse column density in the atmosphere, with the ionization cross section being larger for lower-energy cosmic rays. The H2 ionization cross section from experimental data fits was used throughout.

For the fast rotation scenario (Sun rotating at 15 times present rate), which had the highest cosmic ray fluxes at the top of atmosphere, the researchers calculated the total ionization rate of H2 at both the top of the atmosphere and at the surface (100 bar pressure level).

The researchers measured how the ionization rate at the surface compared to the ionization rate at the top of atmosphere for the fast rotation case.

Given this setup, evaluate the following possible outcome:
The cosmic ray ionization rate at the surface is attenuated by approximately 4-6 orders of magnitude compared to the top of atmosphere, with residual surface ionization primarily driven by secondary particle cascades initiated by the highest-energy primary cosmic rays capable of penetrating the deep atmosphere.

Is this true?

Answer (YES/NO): NO